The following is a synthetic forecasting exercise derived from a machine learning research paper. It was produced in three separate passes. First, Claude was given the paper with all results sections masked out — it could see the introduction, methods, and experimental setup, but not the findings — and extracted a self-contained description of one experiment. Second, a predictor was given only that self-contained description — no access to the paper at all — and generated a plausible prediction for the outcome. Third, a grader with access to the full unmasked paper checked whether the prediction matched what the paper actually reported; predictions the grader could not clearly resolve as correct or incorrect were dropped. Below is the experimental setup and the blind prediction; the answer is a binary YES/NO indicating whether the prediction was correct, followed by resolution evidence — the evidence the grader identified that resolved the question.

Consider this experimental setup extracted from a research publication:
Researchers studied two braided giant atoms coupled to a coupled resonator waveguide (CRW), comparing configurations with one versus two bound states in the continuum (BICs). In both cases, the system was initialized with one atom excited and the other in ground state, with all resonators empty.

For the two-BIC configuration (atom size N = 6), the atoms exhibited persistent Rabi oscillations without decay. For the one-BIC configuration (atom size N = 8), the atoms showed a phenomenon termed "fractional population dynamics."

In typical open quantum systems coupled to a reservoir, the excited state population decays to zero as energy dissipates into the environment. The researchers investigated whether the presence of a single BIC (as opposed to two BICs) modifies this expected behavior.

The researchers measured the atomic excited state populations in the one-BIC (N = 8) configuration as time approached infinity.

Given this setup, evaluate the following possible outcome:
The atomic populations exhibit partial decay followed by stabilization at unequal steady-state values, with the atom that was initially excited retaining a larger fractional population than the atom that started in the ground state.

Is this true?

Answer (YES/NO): NO